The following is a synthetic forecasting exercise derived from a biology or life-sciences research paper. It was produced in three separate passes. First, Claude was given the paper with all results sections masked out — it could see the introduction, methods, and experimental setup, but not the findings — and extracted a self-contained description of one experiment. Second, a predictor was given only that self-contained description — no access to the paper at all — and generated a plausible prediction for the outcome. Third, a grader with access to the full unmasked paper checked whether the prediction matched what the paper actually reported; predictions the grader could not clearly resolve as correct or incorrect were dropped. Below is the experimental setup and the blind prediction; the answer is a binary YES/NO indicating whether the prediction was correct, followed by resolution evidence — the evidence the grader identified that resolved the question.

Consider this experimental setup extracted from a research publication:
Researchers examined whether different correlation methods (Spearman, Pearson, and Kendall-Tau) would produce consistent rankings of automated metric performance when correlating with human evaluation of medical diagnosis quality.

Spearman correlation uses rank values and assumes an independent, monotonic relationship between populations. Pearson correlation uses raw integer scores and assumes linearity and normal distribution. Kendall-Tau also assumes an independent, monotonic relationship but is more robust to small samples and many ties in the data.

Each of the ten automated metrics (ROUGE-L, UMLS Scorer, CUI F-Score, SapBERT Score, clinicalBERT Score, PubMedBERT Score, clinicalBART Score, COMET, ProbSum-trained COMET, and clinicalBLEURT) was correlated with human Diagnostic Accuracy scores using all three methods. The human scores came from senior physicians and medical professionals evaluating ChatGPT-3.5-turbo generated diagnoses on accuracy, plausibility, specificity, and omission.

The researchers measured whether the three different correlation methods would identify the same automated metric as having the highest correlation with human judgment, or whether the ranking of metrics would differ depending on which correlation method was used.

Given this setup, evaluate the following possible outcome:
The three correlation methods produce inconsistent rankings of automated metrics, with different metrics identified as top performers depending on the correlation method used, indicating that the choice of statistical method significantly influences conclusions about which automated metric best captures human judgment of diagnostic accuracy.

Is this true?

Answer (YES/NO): NO